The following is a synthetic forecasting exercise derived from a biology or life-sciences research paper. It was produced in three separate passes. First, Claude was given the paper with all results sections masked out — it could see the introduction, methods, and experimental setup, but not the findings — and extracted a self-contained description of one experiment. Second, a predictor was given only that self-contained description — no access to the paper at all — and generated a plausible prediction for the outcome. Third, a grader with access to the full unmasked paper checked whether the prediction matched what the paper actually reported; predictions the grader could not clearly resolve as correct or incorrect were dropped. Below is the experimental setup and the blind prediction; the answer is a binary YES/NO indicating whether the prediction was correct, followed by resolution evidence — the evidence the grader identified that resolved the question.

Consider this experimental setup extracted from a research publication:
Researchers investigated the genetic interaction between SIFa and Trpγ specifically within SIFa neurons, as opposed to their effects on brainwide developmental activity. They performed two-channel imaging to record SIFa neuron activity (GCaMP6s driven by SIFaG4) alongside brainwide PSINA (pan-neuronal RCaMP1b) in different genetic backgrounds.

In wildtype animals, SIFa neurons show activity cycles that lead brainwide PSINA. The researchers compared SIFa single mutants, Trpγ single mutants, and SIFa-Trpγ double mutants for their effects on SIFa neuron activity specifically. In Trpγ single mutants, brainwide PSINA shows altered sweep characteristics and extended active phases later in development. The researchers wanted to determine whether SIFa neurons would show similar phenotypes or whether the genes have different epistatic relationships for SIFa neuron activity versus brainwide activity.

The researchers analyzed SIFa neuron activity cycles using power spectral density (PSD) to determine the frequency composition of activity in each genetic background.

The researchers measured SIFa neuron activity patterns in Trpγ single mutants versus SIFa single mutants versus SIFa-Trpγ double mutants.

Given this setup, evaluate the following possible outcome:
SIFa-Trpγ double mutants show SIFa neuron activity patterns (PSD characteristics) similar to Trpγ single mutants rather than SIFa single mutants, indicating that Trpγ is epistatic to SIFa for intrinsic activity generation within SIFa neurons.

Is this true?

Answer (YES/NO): NO